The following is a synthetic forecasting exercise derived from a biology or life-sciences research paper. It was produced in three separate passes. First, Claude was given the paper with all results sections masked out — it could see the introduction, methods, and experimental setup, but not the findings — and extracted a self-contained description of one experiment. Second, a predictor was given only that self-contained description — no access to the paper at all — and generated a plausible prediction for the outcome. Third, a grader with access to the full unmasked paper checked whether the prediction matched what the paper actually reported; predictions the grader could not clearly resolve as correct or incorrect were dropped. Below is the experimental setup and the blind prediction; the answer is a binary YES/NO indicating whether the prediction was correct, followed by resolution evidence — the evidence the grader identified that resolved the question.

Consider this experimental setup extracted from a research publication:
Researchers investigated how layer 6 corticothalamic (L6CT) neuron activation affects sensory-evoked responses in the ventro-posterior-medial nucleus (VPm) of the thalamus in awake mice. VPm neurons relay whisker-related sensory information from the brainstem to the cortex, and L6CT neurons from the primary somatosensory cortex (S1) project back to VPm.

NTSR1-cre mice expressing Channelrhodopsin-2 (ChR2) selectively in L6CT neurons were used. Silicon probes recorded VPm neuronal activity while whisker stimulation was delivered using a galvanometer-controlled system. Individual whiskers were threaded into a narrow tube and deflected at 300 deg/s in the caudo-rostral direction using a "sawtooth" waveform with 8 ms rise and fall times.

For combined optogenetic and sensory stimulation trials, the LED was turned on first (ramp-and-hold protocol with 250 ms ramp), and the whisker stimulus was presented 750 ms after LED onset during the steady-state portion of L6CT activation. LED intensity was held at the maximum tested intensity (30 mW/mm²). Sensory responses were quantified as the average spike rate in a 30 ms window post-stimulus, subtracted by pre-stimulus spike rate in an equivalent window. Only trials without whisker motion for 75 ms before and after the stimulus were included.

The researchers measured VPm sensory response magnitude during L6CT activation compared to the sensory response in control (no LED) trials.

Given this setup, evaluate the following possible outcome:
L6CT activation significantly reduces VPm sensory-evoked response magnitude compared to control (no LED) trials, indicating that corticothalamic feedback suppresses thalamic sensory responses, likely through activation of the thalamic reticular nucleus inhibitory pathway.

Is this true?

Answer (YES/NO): NO